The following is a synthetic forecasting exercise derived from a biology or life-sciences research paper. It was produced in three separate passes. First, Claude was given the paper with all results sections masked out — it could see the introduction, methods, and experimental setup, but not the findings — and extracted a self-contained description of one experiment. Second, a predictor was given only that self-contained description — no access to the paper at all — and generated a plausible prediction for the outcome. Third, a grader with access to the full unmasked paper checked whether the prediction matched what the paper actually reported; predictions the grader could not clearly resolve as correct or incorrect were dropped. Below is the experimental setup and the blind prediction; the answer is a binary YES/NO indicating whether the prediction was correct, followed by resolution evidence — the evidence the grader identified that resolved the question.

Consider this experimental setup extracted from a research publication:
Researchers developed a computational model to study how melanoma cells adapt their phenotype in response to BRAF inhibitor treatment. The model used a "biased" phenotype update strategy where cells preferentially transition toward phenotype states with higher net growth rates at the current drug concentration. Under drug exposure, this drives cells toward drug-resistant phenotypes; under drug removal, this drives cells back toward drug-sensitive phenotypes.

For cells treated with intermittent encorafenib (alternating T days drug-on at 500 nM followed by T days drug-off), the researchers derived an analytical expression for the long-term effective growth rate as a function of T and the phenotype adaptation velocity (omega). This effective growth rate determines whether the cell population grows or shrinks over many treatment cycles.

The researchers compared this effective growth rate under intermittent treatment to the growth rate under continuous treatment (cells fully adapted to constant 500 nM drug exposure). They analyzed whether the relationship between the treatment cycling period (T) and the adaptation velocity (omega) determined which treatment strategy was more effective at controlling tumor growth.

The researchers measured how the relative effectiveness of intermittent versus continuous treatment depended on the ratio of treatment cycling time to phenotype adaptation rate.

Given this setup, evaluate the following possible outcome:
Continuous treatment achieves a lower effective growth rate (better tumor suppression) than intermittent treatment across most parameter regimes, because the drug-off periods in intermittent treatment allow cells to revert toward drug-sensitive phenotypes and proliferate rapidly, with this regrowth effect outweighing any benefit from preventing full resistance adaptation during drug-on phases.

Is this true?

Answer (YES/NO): NO